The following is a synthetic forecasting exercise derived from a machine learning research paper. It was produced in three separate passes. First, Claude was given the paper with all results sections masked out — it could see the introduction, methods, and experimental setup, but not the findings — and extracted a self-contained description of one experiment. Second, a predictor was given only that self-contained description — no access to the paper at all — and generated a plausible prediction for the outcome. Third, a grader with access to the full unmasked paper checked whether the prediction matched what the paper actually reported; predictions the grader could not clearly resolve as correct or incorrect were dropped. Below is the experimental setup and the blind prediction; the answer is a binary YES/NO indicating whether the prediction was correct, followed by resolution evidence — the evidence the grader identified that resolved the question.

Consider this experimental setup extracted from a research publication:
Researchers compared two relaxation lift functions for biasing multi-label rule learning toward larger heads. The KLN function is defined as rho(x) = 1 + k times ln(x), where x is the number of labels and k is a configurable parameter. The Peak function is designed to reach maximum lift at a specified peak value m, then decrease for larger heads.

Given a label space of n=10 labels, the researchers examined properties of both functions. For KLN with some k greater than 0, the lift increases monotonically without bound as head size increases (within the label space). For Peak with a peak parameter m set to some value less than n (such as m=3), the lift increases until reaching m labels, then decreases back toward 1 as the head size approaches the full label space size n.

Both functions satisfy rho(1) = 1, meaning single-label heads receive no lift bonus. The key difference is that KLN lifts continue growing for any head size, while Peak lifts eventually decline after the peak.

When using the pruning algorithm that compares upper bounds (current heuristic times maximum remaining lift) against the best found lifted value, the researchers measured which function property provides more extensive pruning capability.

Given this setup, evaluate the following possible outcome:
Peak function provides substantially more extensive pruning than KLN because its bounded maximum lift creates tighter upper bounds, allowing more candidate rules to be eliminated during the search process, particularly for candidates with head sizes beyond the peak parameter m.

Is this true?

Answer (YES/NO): YES